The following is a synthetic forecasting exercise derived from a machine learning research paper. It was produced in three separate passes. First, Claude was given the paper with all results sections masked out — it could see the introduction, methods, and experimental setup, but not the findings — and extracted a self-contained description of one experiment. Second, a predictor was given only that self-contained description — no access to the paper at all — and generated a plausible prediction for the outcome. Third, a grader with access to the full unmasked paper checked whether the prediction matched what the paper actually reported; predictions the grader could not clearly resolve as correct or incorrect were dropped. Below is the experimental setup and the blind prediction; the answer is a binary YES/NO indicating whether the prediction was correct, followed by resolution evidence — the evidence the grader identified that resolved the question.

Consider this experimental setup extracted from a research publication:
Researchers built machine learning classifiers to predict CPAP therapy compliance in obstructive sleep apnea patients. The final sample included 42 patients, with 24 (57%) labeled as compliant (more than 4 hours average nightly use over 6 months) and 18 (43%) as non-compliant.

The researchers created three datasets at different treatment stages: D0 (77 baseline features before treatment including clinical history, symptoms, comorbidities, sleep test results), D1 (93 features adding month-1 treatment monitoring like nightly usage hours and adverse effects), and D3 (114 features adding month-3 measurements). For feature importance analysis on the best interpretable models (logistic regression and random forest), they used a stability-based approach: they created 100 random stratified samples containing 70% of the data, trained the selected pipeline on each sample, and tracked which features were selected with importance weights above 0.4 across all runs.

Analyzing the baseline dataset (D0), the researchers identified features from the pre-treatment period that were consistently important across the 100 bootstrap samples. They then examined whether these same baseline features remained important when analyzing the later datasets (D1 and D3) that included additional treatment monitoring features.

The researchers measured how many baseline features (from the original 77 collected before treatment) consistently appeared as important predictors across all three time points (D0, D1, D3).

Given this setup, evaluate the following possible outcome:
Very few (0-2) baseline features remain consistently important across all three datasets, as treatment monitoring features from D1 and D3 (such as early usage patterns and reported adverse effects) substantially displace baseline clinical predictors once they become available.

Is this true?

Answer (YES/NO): NO